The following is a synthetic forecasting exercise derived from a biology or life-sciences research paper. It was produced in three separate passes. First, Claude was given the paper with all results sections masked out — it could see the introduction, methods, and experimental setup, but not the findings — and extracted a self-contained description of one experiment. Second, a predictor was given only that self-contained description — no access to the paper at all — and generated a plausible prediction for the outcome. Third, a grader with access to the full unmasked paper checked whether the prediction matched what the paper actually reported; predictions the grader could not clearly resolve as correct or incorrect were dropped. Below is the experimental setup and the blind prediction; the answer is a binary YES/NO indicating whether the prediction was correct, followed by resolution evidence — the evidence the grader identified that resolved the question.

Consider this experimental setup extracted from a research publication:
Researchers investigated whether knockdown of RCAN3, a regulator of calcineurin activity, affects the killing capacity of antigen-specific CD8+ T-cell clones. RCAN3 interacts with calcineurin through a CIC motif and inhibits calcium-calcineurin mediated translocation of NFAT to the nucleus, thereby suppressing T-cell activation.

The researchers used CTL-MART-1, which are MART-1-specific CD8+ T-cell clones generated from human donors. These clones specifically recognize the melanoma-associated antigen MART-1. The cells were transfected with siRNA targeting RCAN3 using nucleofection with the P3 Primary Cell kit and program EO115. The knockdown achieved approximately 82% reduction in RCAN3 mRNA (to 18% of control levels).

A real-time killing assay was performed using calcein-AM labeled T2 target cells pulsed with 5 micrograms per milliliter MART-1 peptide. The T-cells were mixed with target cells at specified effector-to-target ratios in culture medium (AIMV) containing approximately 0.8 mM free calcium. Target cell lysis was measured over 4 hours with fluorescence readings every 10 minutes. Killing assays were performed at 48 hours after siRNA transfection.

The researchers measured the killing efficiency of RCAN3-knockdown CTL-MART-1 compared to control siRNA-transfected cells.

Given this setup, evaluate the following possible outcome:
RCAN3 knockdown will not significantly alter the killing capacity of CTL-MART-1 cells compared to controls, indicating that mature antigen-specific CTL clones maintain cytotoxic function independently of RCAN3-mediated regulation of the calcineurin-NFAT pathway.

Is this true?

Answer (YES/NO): NO